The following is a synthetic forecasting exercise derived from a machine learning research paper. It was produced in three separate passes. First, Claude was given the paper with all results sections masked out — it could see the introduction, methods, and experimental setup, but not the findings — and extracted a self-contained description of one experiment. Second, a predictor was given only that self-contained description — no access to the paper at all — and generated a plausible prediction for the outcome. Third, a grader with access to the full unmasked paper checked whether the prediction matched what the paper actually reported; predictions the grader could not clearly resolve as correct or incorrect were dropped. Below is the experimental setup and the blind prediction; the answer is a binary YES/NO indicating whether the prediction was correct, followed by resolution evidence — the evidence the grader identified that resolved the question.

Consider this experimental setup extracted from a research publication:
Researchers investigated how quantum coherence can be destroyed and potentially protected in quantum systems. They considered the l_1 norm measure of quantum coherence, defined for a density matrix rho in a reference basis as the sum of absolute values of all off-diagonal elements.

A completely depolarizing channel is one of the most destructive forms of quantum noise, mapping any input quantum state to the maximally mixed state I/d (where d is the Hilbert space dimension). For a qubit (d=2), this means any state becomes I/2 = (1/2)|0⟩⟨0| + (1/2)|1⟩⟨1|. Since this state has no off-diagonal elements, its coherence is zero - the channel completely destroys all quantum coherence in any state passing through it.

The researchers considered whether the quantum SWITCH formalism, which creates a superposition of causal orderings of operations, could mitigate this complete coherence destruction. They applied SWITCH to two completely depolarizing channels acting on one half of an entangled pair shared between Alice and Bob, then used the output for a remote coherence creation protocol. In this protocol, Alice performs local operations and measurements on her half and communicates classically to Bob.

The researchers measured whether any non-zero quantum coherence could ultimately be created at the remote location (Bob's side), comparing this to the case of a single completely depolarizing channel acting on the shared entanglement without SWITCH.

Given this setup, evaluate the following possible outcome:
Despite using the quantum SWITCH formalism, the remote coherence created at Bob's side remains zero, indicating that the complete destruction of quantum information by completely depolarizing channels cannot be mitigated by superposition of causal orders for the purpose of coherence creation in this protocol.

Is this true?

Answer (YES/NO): NO